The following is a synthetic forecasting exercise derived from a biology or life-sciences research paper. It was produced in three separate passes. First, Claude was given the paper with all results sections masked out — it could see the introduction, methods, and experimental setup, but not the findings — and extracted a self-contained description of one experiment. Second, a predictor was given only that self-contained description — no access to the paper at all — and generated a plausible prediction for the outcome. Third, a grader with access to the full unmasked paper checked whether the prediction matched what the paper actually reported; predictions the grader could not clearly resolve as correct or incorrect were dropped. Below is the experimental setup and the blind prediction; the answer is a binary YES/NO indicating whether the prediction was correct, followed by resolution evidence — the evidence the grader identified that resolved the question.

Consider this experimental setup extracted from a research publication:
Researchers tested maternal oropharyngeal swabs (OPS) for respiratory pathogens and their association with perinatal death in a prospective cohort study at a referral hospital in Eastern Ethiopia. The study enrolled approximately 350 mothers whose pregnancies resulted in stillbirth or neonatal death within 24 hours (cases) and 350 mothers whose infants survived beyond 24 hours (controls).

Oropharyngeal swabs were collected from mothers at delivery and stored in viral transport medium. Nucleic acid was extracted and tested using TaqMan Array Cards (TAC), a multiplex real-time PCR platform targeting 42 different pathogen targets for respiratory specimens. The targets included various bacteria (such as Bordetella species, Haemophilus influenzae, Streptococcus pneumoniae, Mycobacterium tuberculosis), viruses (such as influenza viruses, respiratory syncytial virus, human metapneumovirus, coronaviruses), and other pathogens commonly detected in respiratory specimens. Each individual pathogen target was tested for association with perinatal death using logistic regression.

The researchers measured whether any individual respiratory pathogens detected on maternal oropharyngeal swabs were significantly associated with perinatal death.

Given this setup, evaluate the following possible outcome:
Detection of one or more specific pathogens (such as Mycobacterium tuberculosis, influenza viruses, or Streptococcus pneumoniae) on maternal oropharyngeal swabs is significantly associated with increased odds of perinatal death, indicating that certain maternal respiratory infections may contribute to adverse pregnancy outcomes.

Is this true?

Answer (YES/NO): NO